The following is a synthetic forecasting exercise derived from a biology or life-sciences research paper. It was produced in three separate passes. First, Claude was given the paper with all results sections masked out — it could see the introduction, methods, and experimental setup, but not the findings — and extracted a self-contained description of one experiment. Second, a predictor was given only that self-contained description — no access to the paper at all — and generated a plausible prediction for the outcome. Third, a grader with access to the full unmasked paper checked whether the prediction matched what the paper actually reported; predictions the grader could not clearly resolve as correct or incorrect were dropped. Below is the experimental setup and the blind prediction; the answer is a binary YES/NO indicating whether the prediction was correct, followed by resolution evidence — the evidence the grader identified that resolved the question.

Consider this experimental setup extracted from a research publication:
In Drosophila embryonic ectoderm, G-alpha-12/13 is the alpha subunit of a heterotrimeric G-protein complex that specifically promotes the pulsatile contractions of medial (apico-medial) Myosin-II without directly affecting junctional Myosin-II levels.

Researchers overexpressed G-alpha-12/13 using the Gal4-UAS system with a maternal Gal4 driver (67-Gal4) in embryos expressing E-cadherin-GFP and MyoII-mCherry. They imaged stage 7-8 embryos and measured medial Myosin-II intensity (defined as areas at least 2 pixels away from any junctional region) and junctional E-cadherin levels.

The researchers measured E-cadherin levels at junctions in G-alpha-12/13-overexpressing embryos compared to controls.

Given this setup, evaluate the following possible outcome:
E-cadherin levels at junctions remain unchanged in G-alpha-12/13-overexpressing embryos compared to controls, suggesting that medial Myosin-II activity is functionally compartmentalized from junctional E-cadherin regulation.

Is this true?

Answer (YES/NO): NO